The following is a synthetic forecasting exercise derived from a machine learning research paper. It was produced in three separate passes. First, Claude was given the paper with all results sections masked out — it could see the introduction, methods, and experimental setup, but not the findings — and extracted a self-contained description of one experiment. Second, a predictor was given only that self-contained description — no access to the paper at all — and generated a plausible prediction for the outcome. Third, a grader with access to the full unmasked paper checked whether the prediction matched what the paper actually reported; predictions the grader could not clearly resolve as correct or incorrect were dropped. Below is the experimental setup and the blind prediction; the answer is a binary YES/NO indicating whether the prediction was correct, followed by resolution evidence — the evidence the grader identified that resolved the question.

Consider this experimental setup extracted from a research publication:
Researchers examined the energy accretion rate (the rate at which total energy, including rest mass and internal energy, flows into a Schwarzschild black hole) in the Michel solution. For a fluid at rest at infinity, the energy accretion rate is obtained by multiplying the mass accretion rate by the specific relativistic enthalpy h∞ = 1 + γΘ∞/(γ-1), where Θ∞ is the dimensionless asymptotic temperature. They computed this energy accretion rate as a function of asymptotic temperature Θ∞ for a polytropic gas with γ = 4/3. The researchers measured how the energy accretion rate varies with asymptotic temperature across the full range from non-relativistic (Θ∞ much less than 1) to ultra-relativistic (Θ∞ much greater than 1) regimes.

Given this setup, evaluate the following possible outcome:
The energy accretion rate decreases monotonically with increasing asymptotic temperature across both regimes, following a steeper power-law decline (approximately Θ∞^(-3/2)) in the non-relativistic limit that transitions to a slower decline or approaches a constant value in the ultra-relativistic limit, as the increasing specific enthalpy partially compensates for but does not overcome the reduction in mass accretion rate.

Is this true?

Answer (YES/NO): NO